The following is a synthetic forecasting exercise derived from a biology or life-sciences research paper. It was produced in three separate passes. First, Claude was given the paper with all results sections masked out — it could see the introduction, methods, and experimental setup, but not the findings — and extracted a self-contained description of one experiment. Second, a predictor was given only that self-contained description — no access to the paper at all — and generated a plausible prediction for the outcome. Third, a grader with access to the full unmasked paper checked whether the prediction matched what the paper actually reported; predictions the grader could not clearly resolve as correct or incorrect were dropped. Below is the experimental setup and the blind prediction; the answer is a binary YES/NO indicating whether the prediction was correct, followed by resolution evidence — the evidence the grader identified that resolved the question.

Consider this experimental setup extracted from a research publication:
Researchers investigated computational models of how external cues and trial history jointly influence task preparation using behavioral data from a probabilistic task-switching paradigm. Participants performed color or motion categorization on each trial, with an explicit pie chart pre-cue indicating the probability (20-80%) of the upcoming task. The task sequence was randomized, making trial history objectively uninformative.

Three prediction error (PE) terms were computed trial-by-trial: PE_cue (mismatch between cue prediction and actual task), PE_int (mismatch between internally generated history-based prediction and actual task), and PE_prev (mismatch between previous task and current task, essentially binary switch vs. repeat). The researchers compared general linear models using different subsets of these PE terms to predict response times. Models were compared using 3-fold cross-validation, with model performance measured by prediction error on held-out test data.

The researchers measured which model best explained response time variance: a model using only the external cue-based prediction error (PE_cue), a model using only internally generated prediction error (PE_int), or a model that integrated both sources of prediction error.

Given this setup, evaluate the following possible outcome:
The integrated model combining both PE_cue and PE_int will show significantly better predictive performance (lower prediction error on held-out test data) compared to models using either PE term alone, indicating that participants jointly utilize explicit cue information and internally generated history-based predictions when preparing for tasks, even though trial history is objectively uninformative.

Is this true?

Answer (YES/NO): YES